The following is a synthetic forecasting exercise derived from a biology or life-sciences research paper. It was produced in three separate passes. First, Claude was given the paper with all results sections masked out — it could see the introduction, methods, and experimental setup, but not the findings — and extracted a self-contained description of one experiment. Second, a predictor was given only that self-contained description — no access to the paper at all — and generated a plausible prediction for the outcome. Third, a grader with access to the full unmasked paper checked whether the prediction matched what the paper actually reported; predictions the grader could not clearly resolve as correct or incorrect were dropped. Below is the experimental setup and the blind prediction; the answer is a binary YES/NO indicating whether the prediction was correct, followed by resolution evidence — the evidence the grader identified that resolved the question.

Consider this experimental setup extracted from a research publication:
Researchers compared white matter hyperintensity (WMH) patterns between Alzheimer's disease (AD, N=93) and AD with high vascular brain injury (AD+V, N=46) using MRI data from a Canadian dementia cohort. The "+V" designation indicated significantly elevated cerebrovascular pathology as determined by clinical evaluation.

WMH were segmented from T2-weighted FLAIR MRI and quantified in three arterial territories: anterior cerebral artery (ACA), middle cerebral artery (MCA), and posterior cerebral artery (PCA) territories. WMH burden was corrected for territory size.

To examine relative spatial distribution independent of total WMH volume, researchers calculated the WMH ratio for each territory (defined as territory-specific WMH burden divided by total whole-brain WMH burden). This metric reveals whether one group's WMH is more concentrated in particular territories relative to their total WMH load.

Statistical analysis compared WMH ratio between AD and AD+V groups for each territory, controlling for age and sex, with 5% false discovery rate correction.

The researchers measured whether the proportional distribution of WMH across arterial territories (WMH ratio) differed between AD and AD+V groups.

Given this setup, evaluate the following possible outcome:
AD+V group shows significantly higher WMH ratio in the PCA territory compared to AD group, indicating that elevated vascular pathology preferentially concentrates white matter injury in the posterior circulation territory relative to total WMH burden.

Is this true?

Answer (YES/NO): NO